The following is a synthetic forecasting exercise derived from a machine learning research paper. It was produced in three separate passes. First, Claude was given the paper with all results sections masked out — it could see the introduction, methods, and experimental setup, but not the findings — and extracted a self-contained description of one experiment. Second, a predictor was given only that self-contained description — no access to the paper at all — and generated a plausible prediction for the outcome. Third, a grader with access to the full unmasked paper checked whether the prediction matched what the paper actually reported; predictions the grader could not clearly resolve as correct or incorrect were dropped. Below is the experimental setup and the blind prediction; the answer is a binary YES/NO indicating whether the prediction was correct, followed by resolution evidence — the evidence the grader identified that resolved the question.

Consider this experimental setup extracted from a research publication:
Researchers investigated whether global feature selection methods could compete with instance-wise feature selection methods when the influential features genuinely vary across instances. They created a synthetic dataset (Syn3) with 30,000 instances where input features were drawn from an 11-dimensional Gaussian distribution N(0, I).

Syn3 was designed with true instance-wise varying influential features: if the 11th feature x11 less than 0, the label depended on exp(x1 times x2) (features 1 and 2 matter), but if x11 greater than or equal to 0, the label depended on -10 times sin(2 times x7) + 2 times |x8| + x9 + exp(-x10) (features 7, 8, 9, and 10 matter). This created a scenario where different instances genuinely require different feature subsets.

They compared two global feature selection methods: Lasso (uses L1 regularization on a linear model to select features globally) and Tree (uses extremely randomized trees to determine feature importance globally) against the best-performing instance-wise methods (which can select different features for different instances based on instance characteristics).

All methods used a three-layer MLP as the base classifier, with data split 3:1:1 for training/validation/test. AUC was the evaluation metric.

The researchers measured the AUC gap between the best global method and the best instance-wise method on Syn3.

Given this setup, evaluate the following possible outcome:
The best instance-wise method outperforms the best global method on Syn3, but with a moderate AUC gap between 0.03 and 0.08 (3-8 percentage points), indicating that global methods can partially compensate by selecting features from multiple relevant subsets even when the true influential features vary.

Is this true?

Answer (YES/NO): YES